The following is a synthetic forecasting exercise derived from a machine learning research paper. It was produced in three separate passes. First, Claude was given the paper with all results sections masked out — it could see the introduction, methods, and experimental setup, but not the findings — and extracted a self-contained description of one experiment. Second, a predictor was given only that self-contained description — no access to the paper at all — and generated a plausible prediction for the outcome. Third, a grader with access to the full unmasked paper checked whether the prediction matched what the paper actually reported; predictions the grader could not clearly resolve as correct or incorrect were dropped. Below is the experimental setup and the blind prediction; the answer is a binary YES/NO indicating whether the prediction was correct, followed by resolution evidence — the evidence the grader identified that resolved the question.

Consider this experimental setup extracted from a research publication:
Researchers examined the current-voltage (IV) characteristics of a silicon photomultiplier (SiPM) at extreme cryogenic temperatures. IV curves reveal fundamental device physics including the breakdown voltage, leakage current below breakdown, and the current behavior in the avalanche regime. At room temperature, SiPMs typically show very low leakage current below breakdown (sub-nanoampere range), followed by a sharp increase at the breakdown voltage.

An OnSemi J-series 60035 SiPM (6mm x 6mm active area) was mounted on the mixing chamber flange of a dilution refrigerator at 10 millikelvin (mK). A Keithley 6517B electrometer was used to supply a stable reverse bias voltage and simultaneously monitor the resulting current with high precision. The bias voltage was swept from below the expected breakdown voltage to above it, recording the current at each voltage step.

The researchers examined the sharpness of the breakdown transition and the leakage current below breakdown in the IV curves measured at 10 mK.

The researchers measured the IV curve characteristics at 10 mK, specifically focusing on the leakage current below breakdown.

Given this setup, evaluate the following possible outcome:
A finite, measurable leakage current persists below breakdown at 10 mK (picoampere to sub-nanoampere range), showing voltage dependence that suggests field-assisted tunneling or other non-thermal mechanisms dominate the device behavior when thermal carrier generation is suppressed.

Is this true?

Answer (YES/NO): NO